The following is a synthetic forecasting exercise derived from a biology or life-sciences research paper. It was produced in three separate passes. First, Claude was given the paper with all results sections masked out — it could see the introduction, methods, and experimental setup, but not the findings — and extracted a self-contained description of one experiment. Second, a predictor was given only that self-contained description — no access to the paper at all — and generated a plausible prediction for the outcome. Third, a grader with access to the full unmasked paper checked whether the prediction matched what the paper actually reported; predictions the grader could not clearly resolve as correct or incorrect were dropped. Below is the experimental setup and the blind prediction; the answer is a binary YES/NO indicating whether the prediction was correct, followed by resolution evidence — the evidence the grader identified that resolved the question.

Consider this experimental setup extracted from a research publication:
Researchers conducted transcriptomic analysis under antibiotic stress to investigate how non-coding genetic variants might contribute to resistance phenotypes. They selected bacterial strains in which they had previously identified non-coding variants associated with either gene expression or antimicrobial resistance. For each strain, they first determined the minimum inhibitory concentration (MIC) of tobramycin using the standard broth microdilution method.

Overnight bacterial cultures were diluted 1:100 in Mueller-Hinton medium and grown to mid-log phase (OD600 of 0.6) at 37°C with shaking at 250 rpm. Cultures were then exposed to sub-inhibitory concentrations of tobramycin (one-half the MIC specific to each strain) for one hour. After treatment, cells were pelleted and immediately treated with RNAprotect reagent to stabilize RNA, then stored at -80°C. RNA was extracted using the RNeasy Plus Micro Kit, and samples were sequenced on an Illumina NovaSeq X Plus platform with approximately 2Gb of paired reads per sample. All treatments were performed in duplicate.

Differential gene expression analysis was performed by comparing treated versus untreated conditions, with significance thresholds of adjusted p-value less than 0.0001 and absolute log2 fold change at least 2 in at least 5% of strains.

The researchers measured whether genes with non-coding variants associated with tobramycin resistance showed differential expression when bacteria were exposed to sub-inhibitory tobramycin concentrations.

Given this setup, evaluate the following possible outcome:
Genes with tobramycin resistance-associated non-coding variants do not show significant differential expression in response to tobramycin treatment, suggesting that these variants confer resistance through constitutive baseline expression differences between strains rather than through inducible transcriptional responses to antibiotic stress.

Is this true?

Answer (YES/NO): NO